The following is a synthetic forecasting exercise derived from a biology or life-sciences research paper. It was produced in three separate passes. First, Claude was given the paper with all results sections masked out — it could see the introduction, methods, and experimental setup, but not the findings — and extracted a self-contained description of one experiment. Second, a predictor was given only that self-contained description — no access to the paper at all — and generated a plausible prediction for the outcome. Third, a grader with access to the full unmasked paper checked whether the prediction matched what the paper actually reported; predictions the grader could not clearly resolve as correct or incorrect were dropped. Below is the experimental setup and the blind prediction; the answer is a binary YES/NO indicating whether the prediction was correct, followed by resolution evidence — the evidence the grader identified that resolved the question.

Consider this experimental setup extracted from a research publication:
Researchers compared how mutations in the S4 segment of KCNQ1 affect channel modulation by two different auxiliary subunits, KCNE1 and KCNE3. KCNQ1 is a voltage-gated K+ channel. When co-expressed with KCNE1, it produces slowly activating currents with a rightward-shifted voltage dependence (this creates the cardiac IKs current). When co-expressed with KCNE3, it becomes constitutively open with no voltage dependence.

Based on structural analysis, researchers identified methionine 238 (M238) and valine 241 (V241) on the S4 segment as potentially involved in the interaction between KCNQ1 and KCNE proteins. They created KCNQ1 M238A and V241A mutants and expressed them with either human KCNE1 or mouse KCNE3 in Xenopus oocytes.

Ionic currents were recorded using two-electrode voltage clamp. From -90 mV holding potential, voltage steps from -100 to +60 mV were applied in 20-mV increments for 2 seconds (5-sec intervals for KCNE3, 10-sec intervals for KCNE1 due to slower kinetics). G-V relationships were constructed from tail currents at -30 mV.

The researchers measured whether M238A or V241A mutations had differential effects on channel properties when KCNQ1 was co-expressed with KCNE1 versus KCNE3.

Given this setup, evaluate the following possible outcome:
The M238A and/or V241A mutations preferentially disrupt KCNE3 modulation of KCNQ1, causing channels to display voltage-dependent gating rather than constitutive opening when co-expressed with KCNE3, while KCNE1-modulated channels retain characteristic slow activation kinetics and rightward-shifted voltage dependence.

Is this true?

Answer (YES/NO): YES